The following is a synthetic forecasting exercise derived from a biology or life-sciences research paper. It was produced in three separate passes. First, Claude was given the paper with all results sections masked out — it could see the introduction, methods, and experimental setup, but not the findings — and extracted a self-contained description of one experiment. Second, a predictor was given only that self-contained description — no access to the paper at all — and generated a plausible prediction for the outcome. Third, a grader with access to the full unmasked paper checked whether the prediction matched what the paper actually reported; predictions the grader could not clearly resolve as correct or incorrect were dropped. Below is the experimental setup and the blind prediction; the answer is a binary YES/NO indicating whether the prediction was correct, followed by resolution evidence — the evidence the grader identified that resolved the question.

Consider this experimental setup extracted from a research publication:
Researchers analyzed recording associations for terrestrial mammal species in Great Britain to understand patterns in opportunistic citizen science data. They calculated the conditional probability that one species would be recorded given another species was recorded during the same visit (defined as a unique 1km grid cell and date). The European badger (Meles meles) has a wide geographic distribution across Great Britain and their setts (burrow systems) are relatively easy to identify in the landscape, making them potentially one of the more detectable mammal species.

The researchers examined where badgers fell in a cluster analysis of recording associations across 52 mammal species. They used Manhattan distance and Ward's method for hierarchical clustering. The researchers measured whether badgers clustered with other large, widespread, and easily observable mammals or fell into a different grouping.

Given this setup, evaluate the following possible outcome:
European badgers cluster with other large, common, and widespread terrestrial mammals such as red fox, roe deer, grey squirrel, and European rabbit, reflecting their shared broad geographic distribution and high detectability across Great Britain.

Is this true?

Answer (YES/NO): NO